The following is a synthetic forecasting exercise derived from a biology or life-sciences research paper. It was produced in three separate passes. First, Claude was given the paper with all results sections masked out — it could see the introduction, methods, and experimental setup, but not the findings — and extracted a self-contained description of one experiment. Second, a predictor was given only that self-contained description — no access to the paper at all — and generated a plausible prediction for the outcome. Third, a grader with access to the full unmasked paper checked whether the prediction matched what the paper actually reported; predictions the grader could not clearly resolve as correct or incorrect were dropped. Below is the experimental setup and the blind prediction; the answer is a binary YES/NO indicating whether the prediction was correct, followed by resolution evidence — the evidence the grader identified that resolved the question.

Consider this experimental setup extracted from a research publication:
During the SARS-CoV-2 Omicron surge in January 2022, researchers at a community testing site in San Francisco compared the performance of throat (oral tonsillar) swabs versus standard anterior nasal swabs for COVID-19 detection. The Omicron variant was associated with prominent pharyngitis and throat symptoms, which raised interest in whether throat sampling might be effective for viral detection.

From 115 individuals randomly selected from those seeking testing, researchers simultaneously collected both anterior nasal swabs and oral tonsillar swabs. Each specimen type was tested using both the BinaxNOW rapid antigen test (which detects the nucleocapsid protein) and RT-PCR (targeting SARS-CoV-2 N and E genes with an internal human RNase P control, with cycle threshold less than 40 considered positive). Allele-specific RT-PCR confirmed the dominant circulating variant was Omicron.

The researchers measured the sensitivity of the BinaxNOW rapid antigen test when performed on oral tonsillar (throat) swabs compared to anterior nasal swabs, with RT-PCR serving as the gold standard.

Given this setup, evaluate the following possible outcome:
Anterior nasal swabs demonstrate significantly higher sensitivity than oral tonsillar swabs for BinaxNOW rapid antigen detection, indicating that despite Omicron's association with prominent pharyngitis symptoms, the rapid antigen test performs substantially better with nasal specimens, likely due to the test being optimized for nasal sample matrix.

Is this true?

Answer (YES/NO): YES